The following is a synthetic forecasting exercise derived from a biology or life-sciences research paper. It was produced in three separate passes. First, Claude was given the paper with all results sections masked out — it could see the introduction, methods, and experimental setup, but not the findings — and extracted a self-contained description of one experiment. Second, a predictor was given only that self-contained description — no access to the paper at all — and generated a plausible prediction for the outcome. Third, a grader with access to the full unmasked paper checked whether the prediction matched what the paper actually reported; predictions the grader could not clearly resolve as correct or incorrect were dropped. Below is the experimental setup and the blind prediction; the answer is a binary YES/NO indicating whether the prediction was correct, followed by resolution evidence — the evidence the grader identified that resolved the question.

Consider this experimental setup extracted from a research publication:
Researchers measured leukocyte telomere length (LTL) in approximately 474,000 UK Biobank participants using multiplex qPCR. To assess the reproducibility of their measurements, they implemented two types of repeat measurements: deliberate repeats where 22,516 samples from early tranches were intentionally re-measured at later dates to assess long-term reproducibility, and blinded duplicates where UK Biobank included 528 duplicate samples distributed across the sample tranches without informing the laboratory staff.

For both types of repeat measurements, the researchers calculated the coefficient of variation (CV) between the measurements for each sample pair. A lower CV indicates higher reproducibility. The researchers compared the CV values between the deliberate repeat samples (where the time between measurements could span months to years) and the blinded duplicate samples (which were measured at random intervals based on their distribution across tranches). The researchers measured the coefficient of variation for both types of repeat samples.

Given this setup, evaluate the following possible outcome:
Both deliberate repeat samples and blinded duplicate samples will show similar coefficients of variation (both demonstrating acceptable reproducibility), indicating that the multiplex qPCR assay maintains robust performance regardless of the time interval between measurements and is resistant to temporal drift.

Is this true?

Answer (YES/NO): NO